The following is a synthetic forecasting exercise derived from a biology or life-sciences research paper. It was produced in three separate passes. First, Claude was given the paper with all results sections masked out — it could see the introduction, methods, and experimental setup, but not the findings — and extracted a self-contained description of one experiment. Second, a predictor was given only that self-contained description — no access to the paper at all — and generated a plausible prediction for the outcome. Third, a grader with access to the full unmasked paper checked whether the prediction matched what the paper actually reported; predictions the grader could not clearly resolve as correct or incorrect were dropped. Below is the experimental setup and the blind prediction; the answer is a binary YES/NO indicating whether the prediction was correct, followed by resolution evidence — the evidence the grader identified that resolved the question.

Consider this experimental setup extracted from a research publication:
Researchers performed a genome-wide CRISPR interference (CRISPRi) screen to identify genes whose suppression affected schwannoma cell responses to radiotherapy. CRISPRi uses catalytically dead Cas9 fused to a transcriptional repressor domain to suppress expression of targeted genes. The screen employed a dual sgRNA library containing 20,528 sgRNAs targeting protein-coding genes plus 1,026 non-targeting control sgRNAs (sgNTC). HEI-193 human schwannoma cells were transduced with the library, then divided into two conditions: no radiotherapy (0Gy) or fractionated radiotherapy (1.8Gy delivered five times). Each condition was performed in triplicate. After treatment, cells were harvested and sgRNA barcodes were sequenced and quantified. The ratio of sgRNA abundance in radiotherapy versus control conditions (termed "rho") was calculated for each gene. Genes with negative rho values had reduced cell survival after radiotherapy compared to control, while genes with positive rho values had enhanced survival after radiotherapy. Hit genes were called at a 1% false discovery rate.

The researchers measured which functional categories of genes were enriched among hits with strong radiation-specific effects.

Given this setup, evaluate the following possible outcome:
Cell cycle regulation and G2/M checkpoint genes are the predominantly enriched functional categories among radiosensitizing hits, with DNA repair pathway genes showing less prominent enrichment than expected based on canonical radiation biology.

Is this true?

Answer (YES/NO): NO